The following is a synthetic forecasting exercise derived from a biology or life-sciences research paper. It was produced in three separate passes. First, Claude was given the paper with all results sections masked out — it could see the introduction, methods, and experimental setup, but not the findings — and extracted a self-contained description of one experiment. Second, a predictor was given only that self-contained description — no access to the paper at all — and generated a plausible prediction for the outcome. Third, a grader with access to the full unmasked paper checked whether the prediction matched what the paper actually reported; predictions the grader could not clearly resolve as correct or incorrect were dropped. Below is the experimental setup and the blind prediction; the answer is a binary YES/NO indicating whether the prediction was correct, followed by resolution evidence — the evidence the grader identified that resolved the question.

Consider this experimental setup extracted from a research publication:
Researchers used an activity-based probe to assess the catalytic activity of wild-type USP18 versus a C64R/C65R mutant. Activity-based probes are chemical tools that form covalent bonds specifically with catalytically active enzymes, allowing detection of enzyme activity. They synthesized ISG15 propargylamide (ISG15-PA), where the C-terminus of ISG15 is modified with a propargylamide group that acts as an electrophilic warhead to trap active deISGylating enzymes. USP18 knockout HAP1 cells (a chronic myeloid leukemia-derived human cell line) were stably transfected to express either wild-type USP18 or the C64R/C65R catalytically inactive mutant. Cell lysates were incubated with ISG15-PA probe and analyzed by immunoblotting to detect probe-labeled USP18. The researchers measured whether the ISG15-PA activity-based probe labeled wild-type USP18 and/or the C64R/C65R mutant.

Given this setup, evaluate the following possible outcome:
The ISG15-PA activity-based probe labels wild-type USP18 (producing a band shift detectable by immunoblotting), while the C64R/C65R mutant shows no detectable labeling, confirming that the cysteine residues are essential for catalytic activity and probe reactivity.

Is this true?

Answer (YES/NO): YES